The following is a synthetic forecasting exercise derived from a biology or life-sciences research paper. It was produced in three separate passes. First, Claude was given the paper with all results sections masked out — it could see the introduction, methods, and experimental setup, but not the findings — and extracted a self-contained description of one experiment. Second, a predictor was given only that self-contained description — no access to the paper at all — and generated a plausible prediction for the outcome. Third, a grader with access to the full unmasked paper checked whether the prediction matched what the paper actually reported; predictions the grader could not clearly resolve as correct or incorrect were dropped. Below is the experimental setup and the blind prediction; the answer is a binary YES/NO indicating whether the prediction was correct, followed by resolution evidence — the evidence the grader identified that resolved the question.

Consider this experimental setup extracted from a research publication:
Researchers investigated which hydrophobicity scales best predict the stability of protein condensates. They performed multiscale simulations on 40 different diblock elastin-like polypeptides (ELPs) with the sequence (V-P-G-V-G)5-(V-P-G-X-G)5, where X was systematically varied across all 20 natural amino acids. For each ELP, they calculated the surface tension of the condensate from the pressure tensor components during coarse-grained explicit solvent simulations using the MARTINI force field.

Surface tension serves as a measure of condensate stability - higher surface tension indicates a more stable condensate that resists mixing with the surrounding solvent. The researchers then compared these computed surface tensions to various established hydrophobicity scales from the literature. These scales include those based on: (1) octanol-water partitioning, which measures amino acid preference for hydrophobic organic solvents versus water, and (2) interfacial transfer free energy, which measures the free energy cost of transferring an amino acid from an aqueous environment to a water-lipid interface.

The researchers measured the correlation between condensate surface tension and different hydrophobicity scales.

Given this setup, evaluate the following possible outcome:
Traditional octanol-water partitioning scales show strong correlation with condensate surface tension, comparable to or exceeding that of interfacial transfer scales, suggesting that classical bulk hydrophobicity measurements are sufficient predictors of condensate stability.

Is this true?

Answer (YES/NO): NO